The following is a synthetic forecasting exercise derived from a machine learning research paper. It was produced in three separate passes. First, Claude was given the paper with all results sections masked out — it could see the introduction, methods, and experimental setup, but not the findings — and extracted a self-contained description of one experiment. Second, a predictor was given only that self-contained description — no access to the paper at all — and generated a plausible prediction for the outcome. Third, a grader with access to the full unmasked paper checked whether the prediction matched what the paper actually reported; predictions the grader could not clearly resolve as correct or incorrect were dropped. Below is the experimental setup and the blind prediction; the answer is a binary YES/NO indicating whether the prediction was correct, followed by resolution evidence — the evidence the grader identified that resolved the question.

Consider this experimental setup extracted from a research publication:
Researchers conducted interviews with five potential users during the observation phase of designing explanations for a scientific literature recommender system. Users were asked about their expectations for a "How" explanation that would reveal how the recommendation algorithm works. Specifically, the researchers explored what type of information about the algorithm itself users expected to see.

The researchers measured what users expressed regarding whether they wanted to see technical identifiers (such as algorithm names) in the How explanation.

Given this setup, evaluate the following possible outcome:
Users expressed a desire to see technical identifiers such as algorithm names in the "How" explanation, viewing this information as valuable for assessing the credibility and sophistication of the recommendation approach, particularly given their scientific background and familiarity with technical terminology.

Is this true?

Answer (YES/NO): NO